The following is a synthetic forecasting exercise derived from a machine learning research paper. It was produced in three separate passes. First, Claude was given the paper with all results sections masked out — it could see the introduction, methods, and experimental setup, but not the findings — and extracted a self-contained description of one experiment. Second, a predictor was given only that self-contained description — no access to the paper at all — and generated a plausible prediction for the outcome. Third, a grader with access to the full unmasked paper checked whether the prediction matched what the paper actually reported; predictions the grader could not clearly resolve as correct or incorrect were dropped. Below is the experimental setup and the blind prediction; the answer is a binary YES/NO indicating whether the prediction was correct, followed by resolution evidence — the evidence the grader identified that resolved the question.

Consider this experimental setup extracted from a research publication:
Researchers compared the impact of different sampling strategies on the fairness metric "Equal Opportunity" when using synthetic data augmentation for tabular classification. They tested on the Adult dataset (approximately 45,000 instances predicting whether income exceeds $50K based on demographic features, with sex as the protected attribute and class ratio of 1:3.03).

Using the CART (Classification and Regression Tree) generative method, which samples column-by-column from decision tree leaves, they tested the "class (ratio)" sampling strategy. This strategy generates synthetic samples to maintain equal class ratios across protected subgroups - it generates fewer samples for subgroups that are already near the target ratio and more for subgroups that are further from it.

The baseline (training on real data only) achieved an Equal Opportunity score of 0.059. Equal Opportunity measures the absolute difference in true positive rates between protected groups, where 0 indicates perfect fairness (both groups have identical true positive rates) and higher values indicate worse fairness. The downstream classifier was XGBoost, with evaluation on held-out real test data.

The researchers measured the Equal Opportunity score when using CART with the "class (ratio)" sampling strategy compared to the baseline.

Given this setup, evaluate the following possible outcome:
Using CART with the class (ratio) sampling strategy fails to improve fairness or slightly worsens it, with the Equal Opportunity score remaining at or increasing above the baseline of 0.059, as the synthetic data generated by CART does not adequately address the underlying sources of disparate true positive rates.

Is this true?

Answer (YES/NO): YES